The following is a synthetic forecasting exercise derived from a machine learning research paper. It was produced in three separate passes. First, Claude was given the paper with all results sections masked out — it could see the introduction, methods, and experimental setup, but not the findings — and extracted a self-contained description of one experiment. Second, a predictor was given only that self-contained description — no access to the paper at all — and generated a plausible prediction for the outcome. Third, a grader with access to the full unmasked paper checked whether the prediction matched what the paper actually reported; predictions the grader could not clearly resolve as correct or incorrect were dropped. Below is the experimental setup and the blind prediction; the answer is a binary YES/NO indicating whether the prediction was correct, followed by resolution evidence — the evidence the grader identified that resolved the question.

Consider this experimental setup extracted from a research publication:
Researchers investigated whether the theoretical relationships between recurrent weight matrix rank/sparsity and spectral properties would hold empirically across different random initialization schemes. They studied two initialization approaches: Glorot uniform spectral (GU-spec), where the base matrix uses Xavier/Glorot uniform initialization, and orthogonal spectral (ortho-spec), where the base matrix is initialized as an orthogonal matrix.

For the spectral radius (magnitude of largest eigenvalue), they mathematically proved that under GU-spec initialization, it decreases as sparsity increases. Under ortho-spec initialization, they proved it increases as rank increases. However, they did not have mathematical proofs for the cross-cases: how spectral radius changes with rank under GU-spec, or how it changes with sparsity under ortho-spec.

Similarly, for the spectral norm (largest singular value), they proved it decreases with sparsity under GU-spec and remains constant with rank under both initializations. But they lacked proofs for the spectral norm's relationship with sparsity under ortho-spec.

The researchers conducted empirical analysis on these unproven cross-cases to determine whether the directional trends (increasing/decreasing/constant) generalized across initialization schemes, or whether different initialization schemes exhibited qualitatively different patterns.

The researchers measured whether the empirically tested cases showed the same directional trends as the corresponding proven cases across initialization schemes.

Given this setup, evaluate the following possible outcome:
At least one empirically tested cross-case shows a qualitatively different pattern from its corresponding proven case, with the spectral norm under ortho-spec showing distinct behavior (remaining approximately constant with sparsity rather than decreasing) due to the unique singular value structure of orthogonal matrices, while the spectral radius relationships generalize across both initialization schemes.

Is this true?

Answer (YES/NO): NO